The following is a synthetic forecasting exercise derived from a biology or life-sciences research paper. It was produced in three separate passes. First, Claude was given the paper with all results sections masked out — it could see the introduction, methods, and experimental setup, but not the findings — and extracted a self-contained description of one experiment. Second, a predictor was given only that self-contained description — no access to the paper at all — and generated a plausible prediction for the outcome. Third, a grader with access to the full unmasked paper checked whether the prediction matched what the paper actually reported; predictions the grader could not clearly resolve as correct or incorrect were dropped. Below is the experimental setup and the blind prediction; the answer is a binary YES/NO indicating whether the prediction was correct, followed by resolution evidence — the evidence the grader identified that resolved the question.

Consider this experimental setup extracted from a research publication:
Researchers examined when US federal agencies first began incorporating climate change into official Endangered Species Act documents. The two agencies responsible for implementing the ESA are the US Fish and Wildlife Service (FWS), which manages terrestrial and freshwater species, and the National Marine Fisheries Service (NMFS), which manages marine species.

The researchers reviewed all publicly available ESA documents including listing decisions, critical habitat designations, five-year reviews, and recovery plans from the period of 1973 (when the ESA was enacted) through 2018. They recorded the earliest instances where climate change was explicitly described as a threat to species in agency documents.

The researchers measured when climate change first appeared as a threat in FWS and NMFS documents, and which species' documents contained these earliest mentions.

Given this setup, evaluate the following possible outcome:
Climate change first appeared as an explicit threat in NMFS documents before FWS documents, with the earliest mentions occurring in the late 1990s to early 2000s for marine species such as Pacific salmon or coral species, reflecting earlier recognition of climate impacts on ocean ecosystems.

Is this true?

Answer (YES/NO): NO